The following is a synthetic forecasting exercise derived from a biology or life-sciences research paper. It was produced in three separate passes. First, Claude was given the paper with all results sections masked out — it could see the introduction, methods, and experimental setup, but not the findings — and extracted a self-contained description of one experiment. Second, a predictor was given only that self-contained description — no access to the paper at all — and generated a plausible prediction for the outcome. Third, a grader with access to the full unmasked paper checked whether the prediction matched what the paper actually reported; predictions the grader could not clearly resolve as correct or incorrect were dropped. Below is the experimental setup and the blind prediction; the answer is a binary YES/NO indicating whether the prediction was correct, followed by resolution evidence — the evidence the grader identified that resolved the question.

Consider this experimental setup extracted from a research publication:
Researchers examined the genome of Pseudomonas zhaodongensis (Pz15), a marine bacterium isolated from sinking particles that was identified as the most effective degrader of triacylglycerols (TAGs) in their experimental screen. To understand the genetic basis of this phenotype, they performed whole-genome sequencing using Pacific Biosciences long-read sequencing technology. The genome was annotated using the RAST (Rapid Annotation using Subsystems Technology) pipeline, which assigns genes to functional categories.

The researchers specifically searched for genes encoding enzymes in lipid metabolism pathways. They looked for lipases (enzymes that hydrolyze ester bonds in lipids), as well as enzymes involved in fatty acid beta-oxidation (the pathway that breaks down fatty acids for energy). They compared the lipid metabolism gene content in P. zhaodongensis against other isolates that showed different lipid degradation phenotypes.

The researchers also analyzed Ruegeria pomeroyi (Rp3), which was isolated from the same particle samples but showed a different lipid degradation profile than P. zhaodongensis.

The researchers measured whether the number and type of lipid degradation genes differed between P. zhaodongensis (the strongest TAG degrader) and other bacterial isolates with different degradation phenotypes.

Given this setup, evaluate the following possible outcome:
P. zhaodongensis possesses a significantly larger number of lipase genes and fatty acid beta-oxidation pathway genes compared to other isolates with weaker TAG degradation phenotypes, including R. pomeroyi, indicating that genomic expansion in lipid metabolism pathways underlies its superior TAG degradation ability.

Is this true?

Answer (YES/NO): NO